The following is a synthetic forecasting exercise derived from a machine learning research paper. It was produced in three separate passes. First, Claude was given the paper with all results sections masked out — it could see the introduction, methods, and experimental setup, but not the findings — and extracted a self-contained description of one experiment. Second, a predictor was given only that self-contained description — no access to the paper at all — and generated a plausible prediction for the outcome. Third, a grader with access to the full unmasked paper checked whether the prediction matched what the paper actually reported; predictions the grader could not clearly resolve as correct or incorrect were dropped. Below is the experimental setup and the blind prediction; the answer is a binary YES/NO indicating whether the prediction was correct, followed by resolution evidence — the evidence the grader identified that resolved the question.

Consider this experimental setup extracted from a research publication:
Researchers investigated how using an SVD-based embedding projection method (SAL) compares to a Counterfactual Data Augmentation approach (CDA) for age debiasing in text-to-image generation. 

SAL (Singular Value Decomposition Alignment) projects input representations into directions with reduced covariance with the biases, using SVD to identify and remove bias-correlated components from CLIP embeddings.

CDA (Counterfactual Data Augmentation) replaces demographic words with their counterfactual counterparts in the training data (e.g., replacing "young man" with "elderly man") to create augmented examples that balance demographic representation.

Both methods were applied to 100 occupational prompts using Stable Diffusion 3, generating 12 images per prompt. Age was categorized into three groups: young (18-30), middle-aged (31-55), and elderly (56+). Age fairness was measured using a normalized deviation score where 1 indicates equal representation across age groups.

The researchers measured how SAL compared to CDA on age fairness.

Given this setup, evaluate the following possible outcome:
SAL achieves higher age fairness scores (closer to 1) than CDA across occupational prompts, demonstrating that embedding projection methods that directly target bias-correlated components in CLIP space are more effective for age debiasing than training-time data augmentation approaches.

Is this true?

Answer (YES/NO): NO